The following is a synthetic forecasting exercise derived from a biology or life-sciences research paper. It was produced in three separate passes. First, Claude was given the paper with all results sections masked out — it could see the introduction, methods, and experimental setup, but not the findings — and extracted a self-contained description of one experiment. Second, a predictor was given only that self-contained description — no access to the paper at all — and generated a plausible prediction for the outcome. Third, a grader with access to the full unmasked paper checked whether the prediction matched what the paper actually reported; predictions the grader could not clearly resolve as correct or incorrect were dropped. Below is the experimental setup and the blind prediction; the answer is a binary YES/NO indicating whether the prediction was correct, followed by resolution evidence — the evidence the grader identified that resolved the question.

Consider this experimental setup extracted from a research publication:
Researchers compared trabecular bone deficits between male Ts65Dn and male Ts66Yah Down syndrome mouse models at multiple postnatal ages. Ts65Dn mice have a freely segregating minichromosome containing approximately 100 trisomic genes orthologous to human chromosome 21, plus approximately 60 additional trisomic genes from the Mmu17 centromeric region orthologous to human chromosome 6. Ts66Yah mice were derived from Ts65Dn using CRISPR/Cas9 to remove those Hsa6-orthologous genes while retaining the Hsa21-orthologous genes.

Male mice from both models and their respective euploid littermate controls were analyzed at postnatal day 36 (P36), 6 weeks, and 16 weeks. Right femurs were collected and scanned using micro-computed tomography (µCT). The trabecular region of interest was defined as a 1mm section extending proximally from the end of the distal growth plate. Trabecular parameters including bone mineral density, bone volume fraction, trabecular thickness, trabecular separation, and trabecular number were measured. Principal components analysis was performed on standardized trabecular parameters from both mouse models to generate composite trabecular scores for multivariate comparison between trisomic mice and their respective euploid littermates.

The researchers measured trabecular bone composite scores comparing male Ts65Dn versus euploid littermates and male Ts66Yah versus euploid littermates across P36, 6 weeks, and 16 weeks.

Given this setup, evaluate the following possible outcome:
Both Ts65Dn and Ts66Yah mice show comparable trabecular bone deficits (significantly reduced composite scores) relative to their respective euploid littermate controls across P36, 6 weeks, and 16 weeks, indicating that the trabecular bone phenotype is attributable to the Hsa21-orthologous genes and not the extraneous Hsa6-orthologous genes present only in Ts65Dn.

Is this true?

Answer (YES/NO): YES